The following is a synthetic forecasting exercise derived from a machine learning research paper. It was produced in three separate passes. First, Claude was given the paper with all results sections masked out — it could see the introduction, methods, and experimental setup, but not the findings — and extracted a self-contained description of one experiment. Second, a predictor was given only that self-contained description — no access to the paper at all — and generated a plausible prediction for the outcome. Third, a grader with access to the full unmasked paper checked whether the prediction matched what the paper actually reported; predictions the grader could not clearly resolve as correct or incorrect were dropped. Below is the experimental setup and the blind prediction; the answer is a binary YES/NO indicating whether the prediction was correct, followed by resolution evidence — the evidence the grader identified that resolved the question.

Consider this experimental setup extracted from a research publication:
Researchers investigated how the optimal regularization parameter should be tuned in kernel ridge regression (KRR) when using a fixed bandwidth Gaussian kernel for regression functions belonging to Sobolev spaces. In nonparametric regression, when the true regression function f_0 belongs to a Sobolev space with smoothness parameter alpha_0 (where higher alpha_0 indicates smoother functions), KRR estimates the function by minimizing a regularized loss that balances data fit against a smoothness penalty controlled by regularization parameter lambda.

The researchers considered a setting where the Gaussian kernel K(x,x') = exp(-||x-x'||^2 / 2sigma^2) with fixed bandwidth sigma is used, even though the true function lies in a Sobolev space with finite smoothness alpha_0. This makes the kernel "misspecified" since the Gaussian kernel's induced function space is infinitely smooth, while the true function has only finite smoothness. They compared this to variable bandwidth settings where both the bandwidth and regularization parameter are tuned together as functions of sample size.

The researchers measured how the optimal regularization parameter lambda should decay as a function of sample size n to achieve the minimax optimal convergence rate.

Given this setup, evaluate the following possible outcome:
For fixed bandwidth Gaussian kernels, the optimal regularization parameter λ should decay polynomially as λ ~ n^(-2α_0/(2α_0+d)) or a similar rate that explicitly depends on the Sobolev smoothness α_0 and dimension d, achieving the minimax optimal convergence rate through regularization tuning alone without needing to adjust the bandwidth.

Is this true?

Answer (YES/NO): NO